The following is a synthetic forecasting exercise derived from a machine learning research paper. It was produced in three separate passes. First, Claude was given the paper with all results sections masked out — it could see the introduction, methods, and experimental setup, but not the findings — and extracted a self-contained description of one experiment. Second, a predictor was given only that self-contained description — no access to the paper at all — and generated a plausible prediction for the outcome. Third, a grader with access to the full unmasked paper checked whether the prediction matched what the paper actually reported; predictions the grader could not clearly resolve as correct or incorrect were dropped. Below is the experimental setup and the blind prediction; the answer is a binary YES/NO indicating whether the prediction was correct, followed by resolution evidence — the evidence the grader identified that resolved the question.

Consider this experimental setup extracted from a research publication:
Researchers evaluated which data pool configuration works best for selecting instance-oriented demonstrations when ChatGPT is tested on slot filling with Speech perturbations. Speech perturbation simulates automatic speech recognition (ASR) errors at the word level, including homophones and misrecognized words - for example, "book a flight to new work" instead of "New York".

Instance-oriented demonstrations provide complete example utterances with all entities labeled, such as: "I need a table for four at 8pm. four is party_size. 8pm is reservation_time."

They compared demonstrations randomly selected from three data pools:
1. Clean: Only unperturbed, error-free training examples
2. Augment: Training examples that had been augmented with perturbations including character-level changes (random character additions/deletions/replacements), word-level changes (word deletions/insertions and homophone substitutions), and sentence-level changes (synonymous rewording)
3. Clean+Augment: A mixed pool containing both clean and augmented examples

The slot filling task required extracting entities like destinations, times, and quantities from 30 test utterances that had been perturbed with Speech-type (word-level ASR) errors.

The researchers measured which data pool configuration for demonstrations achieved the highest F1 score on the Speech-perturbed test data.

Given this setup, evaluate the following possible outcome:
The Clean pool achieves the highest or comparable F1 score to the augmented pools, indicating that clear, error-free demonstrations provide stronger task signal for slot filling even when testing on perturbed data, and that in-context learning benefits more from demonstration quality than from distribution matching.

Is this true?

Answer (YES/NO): NO